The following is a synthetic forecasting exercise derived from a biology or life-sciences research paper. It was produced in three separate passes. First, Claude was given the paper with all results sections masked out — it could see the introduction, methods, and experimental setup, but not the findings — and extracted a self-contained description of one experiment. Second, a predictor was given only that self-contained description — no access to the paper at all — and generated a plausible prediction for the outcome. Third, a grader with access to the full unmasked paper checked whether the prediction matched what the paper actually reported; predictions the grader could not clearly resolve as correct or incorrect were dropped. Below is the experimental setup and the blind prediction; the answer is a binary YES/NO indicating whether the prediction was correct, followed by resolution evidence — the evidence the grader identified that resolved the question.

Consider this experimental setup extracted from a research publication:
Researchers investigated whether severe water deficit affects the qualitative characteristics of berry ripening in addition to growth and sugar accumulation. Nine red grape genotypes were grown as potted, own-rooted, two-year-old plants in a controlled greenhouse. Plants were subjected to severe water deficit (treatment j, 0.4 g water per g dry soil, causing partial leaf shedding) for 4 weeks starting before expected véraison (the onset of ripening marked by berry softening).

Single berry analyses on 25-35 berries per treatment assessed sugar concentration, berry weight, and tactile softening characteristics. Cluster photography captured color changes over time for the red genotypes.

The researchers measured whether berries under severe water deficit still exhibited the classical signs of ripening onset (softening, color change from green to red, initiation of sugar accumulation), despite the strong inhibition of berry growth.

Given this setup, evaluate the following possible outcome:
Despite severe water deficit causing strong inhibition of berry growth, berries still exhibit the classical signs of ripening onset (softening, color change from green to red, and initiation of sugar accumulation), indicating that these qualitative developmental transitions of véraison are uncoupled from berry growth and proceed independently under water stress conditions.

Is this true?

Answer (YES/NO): YES